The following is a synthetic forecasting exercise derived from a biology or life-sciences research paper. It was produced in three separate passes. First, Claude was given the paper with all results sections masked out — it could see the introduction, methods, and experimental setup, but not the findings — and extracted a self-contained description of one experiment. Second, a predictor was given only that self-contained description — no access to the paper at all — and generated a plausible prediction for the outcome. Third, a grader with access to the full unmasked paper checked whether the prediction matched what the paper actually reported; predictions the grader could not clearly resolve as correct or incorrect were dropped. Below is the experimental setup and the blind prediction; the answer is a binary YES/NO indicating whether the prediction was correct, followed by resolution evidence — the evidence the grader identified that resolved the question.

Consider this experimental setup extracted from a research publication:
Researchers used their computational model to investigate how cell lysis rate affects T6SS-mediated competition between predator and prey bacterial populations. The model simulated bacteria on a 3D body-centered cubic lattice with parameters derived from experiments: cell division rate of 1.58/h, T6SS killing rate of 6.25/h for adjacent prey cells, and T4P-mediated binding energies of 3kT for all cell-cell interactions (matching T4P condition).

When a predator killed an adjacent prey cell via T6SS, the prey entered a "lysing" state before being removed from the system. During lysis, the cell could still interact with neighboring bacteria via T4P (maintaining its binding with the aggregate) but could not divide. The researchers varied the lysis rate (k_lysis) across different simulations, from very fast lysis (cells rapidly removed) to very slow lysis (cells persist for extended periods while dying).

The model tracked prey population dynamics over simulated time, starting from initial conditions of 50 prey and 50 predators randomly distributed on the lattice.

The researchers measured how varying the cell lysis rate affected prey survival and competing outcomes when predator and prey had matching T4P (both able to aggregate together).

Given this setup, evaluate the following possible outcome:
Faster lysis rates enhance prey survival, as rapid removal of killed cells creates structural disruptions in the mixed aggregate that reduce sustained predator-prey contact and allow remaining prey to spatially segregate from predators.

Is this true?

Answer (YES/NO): NO